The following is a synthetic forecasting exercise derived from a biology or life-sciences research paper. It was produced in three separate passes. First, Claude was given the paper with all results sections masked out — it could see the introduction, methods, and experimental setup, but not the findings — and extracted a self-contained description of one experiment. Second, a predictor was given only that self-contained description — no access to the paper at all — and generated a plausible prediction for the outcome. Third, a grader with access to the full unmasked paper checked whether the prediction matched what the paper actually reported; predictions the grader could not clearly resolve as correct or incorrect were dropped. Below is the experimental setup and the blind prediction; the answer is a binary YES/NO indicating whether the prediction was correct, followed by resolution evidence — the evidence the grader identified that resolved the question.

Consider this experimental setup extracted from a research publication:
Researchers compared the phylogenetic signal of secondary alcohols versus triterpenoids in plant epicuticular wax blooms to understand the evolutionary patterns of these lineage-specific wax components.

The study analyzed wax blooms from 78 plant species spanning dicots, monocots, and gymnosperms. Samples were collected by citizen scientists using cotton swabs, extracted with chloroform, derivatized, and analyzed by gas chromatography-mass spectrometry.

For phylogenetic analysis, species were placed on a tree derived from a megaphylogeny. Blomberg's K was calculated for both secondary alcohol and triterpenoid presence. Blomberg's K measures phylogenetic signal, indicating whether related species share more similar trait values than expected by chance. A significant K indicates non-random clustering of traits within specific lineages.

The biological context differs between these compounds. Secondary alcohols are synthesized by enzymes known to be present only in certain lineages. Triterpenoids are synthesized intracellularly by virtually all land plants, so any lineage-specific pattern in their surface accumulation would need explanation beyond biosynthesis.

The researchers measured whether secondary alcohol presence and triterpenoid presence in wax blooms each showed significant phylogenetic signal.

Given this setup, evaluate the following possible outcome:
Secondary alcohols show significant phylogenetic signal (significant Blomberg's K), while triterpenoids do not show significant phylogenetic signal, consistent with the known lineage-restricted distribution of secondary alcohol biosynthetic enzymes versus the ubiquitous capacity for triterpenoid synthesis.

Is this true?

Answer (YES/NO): NO